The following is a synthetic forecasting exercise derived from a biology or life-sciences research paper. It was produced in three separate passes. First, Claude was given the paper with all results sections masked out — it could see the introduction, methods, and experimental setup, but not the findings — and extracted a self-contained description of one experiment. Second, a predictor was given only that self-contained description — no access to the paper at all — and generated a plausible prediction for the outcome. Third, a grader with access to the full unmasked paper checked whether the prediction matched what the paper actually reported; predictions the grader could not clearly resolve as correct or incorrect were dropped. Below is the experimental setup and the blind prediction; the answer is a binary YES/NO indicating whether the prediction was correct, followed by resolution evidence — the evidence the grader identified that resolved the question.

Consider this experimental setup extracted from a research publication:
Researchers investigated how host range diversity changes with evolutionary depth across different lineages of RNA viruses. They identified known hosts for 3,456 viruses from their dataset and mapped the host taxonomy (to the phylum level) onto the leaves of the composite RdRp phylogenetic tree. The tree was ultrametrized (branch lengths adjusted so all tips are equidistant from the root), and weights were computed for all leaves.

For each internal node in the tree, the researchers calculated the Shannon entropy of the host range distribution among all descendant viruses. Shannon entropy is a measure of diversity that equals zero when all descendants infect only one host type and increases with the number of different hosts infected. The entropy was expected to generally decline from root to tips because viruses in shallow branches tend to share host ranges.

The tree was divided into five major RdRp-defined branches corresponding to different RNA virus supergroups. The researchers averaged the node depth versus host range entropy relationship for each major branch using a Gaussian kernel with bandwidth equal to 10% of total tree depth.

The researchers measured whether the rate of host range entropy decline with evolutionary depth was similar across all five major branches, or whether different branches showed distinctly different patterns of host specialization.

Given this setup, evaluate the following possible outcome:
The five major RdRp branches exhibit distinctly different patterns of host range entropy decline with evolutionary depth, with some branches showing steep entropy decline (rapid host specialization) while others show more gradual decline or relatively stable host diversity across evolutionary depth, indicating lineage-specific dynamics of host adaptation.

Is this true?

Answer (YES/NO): YES